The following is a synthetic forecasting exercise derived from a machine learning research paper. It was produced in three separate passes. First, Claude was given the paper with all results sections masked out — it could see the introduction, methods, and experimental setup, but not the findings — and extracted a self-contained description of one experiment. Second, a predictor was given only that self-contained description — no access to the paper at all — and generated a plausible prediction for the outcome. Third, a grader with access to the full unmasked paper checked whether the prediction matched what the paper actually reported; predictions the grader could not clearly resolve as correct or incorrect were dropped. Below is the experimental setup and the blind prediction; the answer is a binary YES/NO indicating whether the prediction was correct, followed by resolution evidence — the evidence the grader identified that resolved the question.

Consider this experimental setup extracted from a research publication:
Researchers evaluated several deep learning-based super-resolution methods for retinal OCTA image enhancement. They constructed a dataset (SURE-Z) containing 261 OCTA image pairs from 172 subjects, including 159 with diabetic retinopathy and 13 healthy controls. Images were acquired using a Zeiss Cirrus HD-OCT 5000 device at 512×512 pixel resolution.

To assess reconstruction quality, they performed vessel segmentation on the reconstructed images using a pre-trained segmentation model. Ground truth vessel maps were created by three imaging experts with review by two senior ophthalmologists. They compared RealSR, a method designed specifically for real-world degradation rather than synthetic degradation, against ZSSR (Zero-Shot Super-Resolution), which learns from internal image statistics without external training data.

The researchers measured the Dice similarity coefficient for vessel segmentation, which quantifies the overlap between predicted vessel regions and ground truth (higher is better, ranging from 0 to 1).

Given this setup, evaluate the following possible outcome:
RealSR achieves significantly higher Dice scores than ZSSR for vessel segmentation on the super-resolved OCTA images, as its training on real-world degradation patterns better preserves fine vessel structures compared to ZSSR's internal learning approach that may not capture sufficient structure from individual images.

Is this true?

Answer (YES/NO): NO